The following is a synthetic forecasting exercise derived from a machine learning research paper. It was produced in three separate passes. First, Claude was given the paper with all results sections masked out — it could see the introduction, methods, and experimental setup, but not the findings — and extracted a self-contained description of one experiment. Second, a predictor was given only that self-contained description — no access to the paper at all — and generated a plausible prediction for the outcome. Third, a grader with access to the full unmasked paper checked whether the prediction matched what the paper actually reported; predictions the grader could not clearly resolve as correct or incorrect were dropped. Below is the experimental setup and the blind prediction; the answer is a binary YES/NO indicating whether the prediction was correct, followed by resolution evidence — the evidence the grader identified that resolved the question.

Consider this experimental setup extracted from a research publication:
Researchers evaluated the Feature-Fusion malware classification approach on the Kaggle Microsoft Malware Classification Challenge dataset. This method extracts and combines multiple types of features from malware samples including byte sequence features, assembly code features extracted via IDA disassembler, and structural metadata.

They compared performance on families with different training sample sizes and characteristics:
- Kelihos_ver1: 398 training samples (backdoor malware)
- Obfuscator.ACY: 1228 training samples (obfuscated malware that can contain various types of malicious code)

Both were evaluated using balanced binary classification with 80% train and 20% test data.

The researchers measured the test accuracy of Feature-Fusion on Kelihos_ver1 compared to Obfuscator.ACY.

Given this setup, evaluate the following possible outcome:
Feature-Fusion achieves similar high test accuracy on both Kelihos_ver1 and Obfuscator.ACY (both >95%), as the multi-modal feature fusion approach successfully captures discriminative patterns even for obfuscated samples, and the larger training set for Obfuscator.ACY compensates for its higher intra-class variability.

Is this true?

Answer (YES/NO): YES